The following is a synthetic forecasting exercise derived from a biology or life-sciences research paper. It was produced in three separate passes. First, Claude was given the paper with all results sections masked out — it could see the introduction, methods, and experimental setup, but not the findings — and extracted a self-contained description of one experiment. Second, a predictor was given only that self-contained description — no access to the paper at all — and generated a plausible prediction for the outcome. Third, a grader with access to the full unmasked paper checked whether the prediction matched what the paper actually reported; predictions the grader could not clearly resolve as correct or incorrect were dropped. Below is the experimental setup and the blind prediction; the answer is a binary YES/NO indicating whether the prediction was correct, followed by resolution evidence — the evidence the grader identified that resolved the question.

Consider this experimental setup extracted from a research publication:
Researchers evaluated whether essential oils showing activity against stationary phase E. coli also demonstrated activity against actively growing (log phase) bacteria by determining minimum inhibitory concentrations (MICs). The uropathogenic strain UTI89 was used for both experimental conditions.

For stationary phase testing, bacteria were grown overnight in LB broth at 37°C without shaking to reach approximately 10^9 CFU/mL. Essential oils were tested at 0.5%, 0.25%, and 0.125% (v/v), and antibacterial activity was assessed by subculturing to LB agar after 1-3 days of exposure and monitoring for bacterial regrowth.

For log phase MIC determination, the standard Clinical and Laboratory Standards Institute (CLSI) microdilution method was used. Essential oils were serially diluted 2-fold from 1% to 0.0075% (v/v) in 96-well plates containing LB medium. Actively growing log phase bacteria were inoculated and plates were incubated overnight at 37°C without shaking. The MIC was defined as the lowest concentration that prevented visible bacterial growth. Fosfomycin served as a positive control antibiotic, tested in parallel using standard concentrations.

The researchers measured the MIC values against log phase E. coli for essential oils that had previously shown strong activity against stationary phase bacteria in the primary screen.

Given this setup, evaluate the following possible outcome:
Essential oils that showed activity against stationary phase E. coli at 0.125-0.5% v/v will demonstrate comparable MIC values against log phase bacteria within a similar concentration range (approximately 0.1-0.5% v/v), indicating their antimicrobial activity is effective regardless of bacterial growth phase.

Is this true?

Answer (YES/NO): NO